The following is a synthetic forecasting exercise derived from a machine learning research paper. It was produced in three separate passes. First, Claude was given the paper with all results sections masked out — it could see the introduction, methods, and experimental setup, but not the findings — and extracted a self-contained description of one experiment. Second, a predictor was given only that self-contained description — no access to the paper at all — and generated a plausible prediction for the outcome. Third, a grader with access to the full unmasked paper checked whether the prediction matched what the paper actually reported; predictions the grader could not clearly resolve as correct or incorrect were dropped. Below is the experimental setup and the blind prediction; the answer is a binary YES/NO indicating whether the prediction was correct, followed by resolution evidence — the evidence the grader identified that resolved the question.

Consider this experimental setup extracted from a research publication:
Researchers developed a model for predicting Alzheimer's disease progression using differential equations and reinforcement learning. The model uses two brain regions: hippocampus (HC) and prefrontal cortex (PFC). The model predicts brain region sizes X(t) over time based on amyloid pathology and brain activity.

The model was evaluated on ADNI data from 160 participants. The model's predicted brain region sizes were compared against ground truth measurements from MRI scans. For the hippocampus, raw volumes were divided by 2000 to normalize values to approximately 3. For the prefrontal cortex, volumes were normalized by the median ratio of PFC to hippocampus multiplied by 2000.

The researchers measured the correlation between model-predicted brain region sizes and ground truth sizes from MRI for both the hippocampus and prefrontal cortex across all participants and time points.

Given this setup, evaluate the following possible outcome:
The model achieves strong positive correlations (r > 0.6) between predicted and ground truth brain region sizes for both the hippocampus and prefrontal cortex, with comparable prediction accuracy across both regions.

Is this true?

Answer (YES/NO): NO